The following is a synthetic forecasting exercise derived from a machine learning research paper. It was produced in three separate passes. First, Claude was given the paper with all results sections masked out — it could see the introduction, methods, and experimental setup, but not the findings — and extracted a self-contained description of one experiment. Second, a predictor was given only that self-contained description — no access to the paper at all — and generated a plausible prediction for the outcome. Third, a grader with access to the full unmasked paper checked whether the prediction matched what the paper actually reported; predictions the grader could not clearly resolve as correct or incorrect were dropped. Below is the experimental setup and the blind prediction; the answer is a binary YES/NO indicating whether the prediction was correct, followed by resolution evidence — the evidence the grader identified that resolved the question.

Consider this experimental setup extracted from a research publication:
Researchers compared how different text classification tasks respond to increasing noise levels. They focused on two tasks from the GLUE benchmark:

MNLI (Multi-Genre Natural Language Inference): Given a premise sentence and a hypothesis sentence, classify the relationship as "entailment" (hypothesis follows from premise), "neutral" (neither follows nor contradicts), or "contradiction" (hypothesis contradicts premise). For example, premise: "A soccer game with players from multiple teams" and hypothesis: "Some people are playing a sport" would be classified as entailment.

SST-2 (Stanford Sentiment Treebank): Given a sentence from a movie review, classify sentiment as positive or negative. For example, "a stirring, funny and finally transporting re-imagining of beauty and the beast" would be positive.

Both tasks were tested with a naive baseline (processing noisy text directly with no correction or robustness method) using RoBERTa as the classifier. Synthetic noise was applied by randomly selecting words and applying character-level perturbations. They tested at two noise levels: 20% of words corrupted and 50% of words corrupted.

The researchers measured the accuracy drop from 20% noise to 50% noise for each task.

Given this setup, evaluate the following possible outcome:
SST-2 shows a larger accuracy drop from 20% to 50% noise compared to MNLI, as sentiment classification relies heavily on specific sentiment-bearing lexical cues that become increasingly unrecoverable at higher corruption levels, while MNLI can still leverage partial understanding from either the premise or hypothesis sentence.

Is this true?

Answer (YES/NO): NO